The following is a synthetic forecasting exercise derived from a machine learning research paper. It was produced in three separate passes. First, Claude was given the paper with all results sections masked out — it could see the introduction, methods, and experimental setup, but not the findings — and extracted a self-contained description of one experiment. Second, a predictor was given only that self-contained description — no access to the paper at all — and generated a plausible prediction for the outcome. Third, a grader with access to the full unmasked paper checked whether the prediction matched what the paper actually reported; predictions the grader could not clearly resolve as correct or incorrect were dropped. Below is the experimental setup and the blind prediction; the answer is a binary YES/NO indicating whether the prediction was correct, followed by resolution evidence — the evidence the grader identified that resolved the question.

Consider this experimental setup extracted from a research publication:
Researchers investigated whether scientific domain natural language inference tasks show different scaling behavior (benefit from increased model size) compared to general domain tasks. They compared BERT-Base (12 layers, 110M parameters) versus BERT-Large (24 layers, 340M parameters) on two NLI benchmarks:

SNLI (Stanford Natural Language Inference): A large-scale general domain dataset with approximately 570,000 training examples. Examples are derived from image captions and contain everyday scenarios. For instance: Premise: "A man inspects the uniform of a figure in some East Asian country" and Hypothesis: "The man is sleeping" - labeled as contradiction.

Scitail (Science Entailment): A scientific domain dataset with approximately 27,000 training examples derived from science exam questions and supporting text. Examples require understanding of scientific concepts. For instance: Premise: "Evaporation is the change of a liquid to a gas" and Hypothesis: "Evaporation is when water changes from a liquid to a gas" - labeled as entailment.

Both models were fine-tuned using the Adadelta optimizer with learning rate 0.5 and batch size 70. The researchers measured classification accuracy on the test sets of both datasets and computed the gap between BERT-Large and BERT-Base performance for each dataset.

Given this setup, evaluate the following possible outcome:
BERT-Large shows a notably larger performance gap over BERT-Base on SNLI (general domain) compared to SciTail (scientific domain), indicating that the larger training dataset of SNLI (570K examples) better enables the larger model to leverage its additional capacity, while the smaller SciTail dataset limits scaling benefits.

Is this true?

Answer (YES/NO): NO